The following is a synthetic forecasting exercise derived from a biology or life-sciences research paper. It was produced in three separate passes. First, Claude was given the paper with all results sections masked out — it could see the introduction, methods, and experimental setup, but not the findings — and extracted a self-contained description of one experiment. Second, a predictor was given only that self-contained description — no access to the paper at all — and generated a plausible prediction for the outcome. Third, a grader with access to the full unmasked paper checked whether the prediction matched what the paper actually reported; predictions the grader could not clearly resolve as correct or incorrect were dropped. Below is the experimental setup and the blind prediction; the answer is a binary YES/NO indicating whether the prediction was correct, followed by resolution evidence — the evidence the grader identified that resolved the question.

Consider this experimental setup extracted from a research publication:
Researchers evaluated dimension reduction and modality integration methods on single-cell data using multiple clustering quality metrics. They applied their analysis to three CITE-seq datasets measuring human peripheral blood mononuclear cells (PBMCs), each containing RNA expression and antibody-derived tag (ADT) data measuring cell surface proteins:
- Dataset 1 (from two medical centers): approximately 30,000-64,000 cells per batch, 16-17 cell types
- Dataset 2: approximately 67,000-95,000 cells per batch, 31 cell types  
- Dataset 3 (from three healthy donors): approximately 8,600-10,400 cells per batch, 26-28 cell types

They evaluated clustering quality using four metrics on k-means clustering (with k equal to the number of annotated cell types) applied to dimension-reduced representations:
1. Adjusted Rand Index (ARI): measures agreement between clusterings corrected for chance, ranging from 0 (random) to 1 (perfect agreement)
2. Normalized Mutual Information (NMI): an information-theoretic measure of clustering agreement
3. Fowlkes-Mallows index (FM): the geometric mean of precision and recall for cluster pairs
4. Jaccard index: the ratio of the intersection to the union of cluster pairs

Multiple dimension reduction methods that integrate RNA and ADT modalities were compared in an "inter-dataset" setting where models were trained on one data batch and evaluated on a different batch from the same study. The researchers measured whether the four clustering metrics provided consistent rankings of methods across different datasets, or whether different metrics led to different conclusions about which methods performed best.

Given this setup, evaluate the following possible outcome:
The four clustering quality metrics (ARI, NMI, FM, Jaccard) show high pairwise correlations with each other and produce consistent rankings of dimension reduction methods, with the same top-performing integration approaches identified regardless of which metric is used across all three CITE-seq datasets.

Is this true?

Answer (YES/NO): YES